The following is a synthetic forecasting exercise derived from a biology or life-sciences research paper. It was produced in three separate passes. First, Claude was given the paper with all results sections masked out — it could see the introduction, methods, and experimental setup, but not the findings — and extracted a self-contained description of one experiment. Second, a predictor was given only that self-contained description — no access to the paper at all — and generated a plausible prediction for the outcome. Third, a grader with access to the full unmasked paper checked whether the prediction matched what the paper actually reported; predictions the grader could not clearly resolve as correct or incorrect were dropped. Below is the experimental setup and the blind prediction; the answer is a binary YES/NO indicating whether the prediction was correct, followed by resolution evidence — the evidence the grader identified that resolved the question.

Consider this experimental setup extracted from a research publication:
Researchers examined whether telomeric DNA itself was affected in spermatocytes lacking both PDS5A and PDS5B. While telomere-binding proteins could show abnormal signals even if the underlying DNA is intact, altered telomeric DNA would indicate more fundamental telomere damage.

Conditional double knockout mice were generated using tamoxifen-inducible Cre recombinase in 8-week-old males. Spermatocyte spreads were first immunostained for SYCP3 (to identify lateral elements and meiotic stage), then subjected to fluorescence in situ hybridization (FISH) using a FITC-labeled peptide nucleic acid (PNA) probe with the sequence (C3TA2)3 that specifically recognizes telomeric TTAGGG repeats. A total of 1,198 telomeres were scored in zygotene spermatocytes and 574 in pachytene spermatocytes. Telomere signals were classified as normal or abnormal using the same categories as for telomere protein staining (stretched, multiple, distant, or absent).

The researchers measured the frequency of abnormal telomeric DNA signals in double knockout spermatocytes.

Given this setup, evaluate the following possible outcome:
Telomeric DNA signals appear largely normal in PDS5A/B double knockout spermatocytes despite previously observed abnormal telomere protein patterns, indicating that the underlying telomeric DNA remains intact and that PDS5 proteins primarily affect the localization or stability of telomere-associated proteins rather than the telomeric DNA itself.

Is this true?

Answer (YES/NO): NO